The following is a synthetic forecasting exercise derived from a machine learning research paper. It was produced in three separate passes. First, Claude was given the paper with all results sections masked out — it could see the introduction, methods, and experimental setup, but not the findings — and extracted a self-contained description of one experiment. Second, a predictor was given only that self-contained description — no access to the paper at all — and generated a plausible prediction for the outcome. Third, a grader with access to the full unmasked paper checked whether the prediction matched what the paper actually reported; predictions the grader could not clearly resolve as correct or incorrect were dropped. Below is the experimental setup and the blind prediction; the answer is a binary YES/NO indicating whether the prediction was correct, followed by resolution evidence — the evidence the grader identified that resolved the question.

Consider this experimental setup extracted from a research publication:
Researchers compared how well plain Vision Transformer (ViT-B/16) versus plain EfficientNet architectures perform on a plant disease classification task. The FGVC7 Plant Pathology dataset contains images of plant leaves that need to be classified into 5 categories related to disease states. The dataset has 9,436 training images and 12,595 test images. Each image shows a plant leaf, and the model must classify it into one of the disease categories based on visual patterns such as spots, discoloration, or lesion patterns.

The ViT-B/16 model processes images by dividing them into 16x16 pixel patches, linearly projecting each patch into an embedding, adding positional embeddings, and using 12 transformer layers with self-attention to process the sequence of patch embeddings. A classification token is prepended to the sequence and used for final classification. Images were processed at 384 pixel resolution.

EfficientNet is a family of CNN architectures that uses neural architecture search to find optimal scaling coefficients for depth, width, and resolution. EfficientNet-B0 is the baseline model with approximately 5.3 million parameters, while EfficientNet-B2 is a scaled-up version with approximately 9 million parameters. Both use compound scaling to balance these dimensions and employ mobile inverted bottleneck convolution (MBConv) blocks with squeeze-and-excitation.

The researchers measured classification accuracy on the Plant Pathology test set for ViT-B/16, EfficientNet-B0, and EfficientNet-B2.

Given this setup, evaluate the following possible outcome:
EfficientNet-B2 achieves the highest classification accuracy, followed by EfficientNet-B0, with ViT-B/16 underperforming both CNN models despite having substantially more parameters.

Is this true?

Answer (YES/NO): NO